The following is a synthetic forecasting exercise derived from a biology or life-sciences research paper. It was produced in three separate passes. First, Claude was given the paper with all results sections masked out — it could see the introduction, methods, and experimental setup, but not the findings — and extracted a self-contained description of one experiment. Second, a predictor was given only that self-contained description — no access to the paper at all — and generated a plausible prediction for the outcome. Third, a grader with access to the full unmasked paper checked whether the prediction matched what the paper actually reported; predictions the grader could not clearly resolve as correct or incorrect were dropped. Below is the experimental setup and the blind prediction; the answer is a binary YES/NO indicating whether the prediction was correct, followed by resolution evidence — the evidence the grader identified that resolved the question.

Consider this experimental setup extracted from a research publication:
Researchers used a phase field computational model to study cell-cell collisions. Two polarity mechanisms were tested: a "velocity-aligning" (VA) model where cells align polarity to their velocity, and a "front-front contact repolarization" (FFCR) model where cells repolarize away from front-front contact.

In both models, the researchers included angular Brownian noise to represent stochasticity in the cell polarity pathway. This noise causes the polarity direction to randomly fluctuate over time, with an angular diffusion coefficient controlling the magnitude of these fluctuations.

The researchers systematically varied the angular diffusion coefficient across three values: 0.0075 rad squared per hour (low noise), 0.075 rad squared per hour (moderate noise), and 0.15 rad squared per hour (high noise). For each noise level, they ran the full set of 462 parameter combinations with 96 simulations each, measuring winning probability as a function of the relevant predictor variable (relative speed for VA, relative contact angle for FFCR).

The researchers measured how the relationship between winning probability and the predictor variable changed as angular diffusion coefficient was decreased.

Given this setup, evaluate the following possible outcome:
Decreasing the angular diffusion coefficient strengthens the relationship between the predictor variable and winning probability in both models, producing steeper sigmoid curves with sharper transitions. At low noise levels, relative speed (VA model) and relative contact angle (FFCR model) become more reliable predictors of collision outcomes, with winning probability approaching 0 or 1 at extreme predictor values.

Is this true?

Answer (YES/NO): NO